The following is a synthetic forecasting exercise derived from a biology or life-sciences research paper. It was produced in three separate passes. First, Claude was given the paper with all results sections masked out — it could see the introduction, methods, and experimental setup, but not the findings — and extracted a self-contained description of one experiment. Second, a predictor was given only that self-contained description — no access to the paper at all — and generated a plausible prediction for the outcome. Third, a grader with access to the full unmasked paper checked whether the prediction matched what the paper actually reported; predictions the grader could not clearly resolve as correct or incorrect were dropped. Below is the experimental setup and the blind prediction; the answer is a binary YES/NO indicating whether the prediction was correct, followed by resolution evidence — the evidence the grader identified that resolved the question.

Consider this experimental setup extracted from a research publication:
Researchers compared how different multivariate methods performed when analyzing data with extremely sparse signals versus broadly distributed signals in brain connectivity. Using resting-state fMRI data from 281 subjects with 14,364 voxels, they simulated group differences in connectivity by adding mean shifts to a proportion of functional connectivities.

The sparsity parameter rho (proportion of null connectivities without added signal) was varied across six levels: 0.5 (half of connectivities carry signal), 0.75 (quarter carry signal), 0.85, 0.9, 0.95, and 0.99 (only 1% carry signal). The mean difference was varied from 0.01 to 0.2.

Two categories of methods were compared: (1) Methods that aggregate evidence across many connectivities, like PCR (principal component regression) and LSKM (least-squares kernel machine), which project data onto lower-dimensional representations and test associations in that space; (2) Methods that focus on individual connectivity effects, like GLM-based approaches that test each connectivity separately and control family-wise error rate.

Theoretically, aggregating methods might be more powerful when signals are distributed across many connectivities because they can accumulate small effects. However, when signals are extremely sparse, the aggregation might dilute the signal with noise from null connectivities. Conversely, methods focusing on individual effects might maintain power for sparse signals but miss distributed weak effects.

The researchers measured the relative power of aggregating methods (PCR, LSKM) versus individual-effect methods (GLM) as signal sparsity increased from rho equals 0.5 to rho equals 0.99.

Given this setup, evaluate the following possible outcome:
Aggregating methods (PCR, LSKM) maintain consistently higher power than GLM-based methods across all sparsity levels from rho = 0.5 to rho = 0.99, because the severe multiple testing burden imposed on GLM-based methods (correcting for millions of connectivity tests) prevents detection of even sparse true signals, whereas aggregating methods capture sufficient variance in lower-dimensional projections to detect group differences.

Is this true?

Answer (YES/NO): NO